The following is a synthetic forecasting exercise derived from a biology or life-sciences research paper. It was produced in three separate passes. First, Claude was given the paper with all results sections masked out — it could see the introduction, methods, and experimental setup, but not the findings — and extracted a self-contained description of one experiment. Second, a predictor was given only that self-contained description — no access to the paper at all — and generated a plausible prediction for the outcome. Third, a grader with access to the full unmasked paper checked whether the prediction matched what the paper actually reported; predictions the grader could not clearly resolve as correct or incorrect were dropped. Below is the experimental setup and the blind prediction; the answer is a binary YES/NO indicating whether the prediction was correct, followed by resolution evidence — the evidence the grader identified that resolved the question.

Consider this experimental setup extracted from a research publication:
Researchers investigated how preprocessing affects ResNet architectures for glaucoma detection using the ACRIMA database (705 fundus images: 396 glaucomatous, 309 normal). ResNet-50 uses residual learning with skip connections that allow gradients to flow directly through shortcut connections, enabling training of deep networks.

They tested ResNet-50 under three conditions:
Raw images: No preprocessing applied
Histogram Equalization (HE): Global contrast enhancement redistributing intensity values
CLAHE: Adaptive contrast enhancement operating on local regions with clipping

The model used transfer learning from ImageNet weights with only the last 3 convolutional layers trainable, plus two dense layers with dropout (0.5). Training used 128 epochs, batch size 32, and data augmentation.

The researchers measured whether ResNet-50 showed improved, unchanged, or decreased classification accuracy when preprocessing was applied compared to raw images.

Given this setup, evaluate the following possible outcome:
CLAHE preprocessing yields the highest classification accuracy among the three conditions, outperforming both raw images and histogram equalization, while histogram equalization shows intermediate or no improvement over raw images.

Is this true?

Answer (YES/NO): NO